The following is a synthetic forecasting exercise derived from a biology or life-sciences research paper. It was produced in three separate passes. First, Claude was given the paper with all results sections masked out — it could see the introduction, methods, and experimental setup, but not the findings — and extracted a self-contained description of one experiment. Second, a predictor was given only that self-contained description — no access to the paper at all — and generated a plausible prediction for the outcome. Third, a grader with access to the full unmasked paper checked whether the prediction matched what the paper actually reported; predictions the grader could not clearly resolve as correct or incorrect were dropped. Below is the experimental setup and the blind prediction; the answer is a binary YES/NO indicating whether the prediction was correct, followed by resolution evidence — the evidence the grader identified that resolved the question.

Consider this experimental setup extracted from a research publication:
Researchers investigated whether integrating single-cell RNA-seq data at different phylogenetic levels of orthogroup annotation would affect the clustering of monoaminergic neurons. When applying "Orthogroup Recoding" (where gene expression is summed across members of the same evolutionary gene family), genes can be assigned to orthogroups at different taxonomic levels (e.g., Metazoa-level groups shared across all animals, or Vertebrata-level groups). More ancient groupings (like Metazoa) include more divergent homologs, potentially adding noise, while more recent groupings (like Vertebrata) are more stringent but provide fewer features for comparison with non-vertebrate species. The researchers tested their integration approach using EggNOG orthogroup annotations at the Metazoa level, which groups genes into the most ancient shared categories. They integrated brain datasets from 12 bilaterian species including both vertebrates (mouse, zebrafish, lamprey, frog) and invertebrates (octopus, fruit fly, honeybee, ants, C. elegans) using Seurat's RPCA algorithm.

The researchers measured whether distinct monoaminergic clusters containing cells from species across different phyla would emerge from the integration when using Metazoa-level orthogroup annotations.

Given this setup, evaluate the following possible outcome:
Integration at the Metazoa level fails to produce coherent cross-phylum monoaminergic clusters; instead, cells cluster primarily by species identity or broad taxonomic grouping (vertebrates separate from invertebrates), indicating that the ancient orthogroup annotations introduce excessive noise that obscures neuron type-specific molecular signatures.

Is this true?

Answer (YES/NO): NO